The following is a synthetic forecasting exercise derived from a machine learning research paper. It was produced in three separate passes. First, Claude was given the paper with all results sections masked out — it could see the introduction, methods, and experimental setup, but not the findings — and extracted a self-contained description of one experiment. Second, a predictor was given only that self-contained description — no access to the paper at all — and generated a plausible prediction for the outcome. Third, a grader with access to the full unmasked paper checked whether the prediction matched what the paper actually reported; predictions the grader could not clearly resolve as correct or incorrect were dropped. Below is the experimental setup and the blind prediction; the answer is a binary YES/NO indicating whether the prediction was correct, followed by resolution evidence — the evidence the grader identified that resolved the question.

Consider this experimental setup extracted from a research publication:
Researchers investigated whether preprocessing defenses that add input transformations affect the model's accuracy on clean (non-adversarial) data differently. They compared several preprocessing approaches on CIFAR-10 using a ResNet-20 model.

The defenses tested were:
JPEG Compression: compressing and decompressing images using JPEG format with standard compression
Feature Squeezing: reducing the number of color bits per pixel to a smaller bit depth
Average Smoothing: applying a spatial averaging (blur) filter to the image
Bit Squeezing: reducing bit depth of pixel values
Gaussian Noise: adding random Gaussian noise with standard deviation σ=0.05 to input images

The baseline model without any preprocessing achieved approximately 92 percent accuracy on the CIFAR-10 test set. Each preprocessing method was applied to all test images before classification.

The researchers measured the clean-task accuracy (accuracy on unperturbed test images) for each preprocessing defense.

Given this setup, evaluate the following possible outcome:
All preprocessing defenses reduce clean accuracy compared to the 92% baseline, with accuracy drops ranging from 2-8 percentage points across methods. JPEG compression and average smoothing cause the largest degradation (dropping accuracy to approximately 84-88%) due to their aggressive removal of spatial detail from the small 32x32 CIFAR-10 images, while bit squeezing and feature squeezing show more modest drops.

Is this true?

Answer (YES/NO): NO